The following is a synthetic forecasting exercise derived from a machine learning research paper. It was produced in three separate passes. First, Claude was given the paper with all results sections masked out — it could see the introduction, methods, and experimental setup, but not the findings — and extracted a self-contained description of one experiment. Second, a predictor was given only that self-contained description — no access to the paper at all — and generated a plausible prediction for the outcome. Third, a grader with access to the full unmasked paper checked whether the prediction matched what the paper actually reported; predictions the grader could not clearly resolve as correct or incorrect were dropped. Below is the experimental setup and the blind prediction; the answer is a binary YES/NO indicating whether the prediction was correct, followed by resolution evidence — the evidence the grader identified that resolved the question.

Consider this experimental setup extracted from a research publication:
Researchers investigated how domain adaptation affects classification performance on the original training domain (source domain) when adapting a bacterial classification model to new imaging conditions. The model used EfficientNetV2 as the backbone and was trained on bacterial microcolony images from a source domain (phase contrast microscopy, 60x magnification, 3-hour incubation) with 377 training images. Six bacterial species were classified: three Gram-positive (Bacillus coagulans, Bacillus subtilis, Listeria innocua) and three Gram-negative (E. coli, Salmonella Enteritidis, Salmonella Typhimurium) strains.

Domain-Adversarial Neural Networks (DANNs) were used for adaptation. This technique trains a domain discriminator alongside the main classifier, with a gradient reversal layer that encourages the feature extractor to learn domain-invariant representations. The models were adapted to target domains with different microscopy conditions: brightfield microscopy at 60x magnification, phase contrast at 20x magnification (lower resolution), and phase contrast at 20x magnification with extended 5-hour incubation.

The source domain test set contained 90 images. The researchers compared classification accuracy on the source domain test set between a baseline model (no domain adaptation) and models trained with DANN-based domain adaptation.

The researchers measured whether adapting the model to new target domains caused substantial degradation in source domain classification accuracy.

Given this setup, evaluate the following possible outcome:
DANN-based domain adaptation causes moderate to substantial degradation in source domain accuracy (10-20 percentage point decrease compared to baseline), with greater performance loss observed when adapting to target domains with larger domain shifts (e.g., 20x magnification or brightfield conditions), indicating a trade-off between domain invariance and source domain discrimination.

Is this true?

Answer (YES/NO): NO